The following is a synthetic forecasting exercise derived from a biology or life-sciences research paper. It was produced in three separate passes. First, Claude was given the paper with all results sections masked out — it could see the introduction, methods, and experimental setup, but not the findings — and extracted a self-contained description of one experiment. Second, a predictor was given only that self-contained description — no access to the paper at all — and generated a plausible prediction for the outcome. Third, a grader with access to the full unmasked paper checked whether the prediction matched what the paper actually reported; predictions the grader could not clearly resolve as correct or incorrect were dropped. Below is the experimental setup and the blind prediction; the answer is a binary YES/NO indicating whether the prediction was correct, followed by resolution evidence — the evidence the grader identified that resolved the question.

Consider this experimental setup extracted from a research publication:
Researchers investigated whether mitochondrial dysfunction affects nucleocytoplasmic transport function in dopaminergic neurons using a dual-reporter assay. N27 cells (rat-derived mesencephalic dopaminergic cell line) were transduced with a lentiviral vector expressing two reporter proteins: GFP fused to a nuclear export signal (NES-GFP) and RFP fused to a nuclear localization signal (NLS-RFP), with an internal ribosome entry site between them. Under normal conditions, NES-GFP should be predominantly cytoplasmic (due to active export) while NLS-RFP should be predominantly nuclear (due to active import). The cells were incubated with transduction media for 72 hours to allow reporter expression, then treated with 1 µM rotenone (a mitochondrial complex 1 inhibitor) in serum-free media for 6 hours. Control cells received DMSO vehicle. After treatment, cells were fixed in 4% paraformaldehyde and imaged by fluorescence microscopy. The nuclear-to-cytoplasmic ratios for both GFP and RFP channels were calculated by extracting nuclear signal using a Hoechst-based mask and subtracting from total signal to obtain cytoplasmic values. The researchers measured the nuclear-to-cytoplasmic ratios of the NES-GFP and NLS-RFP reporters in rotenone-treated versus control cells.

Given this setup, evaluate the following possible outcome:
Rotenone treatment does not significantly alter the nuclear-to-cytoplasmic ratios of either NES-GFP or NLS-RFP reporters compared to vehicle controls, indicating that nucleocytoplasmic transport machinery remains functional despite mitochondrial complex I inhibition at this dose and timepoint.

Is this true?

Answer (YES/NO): NO